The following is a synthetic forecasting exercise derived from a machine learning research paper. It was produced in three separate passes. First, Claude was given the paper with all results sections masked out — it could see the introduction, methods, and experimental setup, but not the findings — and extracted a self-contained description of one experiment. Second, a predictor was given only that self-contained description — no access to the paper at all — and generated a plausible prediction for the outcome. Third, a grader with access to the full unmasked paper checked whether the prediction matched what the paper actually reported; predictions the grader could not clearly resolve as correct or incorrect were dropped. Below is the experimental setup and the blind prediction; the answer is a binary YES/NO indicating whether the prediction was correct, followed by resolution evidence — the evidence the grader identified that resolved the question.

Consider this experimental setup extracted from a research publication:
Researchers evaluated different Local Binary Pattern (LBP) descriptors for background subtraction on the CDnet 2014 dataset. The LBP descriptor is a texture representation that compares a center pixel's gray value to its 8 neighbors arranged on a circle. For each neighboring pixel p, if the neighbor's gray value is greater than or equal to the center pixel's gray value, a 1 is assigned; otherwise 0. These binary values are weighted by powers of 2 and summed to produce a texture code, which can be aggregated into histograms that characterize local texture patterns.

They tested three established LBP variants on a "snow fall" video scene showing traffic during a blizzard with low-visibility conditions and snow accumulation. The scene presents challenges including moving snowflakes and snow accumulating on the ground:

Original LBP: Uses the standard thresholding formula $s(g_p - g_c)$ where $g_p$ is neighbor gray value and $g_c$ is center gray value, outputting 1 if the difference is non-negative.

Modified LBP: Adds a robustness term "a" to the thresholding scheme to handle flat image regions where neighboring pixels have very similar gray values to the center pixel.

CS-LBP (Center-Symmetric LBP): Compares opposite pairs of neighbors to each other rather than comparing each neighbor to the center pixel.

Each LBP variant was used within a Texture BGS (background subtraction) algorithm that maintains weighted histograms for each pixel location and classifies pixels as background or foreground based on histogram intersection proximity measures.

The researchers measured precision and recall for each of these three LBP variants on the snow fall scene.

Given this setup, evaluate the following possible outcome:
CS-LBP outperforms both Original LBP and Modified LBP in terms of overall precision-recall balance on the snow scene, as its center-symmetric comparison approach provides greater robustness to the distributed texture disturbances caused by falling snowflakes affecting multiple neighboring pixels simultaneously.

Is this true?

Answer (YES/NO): NO